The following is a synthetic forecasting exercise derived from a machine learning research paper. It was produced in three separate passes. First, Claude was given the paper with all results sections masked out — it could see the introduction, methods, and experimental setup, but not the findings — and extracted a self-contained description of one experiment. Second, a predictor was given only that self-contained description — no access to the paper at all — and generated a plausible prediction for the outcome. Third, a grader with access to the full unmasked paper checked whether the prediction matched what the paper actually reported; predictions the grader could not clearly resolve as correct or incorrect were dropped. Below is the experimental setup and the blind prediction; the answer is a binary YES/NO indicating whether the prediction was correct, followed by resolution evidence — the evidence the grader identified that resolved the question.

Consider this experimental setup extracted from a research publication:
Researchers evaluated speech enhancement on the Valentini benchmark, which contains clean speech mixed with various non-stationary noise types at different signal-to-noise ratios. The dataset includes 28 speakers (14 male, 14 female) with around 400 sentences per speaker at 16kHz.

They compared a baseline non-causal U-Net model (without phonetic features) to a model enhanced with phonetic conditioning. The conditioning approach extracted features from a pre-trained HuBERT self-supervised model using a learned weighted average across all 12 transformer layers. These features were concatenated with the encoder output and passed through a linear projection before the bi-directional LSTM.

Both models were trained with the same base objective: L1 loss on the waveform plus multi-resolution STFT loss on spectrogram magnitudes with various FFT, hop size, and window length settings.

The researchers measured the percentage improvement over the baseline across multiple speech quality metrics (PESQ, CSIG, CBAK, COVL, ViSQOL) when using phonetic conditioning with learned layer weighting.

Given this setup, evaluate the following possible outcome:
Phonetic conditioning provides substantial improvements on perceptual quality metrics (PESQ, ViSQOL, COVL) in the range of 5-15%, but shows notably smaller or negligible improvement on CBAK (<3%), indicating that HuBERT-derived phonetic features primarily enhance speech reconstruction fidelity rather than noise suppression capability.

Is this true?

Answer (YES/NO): NO